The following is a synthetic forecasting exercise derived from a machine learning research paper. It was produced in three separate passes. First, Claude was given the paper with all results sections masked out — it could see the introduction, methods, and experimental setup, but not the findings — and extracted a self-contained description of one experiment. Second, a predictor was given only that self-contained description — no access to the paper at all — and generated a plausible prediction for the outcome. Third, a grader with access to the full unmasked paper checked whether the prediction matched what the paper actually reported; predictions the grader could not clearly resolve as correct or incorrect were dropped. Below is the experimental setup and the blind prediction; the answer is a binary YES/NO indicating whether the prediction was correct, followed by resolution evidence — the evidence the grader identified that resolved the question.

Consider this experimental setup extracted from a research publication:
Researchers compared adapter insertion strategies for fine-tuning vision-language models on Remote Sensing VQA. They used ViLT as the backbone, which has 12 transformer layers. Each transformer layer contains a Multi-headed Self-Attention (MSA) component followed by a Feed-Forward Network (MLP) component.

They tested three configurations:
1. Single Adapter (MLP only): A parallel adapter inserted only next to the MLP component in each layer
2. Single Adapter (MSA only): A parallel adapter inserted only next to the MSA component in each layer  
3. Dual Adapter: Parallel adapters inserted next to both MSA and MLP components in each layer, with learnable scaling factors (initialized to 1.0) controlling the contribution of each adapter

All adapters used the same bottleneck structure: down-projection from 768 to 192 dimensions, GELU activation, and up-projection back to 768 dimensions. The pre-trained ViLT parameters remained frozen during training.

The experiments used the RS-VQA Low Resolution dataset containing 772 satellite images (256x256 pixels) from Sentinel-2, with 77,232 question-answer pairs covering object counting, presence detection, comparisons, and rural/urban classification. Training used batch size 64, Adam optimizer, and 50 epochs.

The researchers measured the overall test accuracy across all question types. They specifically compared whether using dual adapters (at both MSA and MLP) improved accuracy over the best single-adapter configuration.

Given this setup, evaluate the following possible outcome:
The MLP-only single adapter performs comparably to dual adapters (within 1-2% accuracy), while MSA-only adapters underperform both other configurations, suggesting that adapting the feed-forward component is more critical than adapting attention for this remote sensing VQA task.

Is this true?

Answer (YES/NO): YES